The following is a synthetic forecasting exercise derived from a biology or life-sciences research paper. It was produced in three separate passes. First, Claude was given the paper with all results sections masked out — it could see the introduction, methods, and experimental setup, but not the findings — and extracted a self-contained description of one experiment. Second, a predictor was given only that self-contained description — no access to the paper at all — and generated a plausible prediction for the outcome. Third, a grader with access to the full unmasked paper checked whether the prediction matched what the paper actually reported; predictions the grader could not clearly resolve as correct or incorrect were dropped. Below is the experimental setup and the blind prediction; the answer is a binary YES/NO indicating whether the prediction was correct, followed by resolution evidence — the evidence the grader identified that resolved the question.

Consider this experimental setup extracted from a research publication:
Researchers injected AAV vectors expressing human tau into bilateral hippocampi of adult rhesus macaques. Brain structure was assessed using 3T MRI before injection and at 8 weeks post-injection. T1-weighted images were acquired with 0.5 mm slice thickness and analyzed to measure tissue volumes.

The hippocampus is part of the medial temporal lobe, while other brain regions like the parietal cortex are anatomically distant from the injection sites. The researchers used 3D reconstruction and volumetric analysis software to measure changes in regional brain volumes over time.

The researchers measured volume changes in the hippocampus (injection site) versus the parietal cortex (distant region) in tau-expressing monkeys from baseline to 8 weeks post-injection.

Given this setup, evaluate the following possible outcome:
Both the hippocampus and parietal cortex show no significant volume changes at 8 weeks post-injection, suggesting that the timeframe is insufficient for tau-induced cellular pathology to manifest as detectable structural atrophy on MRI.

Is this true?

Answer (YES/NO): NO